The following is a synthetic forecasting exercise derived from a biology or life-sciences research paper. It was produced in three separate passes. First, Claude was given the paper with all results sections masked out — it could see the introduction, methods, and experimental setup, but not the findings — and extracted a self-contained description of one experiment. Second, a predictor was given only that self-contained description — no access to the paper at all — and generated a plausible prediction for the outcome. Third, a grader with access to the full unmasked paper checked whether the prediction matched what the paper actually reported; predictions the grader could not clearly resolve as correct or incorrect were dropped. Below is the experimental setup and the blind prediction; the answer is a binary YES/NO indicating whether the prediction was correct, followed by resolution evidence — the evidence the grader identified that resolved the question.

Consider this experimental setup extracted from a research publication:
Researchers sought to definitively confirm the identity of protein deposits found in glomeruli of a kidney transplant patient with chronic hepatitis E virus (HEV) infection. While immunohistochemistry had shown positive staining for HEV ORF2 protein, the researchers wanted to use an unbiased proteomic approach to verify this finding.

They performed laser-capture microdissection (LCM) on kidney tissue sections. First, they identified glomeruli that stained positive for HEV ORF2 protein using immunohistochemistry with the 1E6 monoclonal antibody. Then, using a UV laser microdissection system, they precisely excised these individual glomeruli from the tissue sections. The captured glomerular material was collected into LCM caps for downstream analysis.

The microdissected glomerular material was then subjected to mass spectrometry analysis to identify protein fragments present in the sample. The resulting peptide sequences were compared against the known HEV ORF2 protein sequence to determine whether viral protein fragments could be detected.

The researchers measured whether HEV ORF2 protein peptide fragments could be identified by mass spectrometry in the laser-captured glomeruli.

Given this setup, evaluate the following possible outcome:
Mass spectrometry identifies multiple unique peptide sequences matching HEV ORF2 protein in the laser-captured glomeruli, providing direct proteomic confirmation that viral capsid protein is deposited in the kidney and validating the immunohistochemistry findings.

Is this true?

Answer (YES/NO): YES